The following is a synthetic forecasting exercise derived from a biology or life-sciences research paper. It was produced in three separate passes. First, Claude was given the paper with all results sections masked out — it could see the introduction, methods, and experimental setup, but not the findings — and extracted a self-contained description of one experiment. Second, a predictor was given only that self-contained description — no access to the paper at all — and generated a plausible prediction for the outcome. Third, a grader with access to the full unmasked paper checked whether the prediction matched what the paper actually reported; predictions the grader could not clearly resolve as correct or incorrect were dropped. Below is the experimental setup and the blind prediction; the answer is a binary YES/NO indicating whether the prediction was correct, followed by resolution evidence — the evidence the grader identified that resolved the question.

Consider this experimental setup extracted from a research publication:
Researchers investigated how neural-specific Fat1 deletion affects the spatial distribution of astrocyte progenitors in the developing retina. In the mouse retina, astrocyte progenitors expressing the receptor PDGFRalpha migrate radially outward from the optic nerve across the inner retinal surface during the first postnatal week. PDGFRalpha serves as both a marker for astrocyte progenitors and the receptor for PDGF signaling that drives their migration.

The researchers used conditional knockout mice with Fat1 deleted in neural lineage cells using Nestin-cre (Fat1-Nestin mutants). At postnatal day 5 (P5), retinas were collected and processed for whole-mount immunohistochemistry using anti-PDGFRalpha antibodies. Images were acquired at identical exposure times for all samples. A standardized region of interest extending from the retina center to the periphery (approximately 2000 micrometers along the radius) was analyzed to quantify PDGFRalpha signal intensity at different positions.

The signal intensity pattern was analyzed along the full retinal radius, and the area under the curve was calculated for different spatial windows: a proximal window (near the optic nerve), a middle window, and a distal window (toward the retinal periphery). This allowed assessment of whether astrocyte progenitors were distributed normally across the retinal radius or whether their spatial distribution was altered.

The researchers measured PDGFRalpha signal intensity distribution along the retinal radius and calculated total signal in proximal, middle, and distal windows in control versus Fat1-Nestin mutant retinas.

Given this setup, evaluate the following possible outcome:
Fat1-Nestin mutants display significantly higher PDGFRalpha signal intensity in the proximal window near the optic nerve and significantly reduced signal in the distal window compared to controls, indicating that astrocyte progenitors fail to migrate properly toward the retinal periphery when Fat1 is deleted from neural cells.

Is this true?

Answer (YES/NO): NO